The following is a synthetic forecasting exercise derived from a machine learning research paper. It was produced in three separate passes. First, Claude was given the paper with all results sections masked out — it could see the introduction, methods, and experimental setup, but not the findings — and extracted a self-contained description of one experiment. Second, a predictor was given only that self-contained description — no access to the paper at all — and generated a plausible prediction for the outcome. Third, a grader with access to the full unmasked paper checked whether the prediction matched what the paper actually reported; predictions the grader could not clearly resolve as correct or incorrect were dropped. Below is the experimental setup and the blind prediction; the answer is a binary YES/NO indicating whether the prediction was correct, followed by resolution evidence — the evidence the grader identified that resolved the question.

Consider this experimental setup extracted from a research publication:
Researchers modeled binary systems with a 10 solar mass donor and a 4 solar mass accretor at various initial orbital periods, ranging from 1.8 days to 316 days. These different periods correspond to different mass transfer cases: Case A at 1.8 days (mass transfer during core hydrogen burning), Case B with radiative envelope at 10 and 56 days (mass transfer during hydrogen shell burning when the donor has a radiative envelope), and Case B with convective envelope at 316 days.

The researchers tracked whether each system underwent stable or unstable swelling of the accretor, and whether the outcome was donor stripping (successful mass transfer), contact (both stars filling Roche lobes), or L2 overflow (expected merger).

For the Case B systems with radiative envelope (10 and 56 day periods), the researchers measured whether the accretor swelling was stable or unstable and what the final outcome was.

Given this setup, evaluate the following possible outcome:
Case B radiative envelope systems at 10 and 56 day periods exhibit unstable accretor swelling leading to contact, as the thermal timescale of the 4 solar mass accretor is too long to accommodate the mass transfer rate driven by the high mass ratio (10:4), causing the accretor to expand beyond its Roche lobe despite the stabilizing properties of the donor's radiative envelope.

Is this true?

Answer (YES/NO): NO